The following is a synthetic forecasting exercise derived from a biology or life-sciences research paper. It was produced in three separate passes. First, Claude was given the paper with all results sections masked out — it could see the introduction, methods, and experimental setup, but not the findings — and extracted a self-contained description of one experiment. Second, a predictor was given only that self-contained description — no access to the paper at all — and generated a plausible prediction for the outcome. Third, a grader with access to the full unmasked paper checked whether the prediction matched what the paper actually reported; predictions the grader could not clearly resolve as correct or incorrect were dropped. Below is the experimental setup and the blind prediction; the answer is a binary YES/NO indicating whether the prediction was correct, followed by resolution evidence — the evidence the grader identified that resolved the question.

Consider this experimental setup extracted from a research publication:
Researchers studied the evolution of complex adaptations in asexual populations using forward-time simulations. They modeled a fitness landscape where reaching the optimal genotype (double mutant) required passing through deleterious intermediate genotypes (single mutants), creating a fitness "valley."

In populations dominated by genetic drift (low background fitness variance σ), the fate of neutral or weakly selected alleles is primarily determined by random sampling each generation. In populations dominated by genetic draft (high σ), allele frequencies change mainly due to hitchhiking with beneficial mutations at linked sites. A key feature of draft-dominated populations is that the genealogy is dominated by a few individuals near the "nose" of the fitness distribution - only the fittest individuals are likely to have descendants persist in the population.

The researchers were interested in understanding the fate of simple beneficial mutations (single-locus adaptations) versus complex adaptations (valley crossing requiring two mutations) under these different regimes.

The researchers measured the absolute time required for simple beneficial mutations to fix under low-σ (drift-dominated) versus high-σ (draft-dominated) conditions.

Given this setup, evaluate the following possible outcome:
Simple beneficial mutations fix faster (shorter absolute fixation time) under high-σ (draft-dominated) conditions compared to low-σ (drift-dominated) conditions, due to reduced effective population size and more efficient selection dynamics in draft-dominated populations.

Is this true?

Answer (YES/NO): NO